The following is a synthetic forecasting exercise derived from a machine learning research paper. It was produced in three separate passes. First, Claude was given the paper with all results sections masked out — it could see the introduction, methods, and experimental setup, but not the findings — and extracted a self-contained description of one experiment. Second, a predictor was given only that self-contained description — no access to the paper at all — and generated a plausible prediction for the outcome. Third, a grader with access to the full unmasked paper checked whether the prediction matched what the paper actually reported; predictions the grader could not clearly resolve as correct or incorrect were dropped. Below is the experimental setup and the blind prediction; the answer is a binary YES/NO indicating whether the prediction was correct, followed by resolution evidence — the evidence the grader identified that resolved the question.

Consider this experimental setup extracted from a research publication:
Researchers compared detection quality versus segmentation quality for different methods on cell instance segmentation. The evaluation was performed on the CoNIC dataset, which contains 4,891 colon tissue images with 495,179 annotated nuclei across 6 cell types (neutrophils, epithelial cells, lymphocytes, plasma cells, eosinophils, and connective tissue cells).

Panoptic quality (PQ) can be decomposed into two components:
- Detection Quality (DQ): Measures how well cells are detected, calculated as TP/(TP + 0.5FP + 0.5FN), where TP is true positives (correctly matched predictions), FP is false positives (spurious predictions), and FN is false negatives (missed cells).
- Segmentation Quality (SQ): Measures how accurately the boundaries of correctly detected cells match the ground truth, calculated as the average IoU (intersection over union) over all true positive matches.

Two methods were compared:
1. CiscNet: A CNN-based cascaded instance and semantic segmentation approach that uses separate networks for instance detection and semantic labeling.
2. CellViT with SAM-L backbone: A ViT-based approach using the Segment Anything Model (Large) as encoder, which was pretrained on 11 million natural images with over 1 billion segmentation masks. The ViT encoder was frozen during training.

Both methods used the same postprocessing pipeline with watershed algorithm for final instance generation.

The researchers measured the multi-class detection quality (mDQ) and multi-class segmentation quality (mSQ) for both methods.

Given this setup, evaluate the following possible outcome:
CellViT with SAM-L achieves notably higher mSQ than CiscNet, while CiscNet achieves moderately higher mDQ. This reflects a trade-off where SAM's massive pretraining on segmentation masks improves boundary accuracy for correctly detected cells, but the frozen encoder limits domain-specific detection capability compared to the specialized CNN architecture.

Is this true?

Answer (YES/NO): YES